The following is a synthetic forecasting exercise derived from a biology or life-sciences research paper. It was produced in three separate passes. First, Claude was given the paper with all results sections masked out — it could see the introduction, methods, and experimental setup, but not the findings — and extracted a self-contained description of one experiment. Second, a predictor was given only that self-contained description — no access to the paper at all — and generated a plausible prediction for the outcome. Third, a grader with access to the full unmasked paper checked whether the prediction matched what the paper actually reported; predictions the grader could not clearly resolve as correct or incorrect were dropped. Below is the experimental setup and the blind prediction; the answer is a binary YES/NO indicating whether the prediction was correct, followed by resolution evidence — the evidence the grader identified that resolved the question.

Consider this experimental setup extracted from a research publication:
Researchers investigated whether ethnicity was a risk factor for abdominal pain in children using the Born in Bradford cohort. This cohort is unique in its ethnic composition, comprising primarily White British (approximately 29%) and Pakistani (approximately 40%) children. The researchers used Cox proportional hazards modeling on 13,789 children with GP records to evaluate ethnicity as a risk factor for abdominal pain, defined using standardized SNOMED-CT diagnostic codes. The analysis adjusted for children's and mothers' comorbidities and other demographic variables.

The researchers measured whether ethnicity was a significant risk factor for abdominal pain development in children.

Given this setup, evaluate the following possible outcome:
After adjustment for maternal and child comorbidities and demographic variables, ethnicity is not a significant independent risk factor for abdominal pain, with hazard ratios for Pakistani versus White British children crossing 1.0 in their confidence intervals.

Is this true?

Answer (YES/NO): NO